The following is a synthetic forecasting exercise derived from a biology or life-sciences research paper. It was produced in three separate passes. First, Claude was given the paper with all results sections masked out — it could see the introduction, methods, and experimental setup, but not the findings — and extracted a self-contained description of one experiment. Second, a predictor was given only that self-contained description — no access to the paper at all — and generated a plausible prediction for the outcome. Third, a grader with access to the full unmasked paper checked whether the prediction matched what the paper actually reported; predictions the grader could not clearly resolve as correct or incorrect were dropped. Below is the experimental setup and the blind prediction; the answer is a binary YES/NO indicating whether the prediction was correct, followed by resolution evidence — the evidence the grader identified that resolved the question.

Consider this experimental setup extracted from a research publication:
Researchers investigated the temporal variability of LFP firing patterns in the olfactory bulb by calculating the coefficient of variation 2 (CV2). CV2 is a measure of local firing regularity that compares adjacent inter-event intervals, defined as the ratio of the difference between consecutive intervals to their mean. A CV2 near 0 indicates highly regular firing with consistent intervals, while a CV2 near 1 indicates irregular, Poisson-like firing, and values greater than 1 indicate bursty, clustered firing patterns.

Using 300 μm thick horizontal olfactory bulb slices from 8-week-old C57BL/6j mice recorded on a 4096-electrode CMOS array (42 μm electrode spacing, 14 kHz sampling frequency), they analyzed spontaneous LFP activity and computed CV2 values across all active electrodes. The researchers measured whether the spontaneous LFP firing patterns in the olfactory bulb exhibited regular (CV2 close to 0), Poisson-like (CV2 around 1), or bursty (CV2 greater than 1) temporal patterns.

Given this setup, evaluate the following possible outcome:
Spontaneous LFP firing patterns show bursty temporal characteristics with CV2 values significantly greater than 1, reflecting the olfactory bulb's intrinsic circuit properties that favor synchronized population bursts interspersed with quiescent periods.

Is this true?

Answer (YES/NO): YES